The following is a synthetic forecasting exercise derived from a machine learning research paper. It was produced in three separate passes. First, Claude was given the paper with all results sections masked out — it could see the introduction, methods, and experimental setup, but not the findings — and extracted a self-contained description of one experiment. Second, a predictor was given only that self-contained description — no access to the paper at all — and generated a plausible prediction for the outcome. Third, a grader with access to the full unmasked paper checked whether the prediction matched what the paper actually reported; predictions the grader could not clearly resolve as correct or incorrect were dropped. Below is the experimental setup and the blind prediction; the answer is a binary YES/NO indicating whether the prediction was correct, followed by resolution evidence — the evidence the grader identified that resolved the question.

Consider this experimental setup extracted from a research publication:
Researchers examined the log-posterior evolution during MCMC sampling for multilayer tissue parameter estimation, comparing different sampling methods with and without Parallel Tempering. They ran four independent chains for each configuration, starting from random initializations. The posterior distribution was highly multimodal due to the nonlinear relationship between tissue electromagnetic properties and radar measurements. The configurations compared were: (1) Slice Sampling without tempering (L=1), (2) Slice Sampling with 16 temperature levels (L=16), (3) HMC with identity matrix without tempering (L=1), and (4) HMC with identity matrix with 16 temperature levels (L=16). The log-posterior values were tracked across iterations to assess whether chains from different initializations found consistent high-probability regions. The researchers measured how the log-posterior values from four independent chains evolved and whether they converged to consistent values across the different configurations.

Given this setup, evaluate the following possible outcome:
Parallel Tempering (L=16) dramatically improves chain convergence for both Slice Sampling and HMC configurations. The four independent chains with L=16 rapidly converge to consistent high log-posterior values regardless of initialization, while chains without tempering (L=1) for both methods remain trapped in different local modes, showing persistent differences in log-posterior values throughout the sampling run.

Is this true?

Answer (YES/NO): YES